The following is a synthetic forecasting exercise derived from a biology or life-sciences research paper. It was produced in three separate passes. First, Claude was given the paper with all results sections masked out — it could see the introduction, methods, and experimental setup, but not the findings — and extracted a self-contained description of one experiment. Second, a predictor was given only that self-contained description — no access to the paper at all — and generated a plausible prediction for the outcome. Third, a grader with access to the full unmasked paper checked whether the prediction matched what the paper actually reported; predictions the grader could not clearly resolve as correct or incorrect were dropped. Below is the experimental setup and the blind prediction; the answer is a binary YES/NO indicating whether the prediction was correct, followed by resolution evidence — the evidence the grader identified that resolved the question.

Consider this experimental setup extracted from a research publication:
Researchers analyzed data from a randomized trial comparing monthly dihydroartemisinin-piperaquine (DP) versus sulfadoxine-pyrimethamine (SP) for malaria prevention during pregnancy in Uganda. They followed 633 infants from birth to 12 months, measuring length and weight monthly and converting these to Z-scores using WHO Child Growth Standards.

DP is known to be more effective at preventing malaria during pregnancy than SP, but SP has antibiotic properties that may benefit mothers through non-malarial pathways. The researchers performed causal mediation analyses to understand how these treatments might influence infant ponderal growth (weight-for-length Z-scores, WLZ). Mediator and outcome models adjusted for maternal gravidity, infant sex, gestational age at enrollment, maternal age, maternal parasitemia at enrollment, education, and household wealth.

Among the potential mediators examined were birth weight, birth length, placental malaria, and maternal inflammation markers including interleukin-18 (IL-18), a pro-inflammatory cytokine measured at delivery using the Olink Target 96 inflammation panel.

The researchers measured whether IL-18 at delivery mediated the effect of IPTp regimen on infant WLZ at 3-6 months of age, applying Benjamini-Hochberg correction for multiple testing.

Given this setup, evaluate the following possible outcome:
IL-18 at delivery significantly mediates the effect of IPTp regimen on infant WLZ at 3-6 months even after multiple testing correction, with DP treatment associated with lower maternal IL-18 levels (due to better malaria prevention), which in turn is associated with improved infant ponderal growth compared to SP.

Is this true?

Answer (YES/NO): YES